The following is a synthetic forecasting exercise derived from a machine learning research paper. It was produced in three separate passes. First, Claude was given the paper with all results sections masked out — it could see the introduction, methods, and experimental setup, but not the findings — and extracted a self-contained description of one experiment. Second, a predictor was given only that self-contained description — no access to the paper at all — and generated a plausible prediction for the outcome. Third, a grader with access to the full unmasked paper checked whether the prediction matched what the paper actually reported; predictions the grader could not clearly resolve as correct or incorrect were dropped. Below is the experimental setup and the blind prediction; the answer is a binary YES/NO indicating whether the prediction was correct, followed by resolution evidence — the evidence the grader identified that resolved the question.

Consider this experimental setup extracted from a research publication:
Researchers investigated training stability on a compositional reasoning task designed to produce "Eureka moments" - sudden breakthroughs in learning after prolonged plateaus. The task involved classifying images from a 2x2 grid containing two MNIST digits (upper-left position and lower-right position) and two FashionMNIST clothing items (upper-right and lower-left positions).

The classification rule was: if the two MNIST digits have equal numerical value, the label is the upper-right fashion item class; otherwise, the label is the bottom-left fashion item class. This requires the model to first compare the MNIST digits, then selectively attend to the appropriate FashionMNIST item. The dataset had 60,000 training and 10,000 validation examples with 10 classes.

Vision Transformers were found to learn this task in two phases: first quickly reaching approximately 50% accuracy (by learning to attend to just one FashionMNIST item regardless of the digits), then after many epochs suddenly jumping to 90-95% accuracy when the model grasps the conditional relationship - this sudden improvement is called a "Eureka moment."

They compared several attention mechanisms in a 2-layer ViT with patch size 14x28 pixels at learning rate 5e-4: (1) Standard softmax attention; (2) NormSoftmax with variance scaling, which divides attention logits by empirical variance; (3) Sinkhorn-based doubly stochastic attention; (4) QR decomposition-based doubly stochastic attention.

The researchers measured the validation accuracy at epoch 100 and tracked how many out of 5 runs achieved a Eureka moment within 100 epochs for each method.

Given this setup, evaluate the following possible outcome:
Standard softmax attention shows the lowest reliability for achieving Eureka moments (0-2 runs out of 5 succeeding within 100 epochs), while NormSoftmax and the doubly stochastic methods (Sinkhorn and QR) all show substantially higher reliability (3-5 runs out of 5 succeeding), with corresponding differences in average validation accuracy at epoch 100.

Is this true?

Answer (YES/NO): NO